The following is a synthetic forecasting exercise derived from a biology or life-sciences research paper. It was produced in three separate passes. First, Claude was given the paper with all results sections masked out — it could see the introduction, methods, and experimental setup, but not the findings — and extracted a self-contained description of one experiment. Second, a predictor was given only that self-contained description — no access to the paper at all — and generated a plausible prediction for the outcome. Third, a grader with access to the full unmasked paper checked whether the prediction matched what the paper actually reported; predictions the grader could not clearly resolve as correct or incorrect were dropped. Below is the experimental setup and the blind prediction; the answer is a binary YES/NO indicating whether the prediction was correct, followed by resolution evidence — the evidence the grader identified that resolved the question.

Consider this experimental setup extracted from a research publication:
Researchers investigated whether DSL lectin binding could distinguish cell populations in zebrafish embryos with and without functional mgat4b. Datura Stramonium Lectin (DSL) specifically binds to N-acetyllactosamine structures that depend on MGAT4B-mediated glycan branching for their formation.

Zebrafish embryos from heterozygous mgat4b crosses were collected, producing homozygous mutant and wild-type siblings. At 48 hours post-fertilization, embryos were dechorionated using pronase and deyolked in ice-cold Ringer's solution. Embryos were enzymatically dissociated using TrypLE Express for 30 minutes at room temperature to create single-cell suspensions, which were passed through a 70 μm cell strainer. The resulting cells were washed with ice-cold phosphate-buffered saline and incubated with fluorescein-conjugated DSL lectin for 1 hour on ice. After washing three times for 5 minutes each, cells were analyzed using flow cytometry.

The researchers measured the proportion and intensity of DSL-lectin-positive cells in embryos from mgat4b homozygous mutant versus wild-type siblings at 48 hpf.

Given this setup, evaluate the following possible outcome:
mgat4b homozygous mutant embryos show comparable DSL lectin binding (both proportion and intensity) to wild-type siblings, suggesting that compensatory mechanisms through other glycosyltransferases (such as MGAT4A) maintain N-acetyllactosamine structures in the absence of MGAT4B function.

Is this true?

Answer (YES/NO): NO